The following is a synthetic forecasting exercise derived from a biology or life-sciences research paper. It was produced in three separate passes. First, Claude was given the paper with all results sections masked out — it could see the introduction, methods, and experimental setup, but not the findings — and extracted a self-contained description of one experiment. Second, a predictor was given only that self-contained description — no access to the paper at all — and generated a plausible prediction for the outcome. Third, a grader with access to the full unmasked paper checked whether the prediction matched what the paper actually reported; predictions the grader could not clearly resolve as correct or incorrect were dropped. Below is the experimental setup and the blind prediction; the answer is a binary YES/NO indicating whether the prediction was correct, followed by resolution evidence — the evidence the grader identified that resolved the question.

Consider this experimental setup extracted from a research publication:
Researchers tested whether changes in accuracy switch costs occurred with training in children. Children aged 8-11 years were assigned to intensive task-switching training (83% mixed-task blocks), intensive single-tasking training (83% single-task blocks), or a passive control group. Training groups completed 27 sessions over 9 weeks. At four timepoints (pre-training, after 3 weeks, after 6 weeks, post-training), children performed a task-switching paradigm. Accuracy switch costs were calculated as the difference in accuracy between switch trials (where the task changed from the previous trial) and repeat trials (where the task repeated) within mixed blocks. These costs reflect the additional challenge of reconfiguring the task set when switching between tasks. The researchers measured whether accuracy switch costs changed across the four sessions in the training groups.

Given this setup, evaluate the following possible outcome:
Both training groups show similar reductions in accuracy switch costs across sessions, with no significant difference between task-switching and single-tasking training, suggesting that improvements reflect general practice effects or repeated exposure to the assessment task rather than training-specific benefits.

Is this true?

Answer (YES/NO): NO